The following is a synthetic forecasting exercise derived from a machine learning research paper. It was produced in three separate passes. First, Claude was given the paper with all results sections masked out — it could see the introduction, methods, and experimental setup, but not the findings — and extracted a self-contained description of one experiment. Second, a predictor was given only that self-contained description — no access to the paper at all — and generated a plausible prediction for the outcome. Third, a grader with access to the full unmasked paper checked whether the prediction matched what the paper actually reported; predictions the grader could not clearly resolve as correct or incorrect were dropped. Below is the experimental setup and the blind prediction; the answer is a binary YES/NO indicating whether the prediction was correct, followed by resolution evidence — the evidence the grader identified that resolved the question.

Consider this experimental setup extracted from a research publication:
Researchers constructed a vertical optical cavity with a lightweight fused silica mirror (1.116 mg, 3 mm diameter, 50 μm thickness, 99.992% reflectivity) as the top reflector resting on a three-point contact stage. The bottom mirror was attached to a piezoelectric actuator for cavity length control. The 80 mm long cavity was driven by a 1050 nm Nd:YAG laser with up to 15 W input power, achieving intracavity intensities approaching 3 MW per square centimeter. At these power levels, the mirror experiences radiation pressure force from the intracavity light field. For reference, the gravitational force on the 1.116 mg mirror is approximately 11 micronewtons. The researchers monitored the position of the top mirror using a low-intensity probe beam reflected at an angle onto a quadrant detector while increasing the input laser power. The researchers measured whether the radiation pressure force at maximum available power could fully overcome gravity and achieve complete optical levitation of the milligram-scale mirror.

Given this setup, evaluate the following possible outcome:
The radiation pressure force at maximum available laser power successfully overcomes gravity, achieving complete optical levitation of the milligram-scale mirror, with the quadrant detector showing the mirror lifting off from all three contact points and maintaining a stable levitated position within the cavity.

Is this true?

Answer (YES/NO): NO